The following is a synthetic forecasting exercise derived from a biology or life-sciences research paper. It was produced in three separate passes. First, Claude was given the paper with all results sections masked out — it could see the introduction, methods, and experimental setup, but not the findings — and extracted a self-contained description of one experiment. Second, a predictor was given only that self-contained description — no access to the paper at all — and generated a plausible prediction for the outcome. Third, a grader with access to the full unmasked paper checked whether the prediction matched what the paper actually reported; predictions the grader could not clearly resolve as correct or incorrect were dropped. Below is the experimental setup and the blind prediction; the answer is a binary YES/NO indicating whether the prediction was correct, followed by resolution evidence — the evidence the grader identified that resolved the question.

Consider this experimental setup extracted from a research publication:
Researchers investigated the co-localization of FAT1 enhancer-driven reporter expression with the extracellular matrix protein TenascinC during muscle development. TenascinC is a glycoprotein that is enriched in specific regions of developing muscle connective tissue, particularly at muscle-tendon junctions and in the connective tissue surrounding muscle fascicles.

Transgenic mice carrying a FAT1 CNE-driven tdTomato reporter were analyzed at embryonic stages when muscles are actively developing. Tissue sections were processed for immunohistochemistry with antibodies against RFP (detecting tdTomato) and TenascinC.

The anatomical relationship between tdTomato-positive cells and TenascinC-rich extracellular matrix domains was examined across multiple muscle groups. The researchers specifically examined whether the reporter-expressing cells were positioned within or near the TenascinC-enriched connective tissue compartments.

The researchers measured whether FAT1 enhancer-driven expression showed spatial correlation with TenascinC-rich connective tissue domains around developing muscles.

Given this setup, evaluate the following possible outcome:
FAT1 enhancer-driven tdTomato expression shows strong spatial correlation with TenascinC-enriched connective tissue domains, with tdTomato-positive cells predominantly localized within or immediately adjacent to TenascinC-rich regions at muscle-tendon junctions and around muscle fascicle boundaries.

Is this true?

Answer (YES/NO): YES